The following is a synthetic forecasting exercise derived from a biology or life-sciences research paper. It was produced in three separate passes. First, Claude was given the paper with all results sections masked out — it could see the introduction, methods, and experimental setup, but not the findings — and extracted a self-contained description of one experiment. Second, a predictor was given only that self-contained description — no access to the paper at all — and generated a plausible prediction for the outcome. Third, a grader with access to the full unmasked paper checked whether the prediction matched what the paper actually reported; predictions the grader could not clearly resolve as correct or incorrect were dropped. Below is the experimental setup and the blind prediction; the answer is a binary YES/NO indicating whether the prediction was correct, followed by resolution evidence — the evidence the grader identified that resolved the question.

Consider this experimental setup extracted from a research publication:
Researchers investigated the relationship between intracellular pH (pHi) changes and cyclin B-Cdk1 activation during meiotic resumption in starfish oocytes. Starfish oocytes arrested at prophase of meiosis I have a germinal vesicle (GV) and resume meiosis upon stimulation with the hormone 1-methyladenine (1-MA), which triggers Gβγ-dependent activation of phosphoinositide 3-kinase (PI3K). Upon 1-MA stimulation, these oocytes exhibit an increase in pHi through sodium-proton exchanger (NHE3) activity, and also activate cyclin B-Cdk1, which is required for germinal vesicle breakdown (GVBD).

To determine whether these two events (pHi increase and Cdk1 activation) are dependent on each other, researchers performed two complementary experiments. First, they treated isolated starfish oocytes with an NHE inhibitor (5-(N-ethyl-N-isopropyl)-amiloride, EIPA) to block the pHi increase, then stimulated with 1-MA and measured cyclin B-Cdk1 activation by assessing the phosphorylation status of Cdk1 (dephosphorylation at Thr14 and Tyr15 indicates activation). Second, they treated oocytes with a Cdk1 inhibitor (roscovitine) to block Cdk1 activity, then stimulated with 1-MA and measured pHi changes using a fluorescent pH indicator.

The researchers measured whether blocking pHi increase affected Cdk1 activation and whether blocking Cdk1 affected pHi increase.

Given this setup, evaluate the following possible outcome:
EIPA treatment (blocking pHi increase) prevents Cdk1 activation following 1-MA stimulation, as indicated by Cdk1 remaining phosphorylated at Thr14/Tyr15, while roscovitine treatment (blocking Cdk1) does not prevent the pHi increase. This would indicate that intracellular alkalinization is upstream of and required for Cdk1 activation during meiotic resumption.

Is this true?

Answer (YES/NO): NO